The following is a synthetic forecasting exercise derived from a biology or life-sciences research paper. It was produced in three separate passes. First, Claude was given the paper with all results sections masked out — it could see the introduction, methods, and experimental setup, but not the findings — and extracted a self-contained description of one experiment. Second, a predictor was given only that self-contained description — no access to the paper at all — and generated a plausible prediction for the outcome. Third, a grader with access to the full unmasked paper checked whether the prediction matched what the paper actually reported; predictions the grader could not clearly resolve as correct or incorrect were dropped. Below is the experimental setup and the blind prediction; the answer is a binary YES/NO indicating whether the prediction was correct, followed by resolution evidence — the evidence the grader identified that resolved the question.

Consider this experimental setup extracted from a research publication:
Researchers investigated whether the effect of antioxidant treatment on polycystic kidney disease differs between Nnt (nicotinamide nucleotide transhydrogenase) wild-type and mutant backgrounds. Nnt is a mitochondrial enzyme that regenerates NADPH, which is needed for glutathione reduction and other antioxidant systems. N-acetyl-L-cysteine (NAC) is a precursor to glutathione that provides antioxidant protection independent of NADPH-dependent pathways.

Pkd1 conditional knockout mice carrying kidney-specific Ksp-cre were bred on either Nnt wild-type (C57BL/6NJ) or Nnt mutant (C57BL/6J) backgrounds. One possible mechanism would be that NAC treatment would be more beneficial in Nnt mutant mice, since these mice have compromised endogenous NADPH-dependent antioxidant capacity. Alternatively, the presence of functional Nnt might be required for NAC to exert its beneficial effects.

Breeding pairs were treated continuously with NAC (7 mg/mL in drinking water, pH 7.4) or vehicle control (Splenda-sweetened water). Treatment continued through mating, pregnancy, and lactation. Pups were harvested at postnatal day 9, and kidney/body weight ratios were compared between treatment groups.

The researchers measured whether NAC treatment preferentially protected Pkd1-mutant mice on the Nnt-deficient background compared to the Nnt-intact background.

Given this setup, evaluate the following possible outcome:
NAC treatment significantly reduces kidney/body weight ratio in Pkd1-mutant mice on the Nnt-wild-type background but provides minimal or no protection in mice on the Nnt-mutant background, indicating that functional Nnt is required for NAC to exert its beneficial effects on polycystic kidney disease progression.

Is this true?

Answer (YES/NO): YES